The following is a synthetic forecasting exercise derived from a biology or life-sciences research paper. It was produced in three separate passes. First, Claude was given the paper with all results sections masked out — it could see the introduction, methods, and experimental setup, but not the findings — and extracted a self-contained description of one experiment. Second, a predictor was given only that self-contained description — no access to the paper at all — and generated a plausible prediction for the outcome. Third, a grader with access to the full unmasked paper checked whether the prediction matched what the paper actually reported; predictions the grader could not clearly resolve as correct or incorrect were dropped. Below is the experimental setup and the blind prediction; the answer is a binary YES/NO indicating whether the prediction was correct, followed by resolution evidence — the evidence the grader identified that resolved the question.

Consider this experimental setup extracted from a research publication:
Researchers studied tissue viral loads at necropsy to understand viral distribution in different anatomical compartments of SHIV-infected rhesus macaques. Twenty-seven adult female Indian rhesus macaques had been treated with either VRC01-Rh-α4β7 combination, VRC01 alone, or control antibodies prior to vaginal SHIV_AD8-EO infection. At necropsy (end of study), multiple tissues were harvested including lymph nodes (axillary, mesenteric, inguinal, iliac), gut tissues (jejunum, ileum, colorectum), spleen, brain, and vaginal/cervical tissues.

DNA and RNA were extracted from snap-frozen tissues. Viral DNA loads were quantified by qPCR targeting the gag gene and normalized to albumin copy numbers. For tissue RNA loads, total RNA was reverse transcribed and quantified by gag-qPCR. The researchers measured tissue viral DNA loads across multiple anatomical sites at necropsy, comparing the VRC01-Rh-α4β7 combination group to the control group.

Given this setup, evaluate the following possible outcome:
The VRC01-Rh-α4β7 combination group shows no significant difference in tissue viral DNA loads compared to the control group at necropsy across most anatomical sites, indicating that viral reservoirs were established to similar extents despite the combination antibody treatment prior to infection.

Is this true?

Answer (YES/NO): YES